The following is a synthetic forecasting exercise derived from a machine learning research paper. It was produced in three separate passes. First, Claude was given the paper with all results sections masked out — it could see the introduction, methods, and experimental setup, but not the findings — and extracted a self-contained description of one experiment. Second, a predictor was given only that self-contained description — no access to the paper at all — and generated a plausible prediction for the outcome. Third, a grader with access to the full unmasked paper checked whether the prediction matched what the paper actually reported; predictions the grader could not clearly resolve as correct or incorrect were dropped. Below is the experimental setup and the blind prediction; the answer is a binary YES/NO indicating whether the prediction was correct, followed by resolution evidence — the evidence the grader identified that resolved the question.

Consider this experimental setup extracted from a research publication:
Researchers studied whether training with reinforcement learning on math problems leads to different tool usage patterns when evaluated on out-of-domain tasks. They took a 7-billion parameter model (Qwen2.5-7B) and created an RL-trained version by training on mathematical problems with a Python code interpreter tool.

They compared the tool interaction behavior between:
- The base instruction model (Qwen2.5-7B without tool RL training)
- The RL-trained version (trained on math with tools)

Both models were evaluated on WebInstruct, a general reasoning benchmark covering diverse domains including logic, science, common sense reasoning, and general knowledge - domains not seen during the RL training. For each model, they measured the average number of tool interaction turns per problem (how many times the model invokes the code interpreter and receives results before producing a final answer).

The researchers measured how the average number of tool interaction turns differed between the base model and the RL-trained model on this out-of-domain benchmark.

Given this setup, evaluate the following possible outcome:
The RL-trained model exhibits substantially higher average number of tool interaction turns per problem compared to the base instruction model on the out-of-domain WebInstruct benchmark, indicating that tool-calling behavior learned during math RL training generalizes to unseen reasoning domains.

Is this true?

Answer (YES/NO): YES